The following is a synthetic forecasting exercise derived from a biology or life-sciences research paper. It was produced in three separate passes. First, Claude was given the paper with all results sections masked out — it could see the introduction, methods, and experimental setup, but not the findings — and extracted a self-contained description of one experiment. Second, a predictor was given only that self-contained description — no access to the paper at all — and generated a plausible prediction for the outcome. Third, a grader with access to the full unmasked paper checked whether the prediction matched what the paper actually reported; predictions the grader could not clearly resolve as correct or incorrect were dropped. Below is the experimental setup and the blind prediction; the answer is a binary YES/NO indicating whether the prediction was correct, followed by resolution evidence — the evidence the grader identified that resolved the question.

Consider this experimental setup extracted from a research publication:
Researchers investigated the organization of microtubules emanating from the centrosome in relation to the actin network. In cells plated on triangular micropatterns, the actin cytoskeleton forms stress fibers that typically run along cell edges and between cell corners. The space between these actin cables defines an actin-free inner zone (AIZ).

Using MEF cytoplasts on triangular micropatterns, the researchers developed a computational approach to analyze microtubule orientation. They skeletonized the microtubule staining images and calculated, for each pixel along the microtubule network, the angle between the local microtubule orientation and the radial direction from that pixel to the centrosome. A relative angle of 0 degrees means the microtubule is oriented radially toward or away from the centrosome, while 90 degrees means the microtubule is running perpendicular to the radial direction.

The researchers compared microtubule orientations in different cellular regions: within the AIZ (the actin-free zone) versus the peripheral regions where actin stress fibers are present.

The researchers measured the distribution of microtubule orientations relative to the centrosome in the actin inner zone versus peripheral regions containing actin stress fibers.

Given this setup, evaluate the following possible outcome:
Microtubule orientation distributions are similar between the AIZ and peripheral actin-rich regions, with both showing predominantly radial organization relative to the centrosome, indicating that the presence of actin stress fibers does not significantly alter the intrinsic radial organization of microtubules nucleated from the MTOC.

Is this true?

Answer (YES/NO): NO